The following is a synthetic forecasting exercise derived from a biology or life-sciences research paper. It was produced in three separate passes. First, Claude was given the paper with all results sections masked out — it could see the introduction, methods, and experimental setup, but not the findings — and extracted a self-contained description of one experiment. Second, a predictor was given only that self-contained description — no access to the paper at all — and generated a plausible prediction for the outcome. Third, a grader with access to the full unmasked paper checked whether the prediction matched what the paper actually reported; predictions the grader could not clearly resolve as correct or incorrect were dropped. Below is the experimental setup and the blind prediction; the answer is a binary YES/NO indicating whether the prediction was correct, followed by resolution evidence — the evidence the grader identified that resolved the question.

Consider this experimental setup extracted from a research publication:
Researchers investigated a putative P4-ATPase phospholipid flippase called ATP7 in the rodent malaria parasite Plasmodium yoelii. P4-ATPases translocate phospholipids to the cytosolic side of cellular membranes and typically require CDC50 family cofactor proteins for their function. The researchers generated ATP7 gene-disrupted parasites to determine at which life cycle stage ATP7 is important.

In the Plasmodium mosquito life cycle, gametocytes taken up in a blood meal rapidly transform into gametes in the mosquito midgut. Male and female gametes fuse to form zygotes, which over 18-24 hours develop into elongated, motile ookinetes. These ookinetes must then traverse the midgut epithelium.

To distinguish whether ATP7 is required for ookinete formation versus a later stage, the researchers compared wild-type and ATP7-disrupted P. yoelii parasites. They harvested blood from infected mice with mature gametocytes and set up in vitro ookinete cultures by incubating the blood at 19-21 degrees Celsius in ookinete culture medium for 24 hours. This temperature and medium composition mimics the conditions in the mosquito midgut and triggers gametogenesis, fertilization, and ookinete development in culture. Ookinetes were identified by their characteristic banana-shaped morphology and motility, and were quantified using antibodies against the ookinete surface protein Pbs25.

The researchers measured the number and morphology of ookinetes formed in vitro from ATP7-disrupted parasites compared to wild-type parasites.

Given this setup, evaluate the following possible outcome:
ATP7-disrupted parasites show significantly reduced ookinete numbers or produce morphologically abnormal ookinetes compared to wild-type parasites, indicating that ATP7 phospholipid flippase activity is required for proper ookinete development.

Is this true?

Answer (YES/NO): NO